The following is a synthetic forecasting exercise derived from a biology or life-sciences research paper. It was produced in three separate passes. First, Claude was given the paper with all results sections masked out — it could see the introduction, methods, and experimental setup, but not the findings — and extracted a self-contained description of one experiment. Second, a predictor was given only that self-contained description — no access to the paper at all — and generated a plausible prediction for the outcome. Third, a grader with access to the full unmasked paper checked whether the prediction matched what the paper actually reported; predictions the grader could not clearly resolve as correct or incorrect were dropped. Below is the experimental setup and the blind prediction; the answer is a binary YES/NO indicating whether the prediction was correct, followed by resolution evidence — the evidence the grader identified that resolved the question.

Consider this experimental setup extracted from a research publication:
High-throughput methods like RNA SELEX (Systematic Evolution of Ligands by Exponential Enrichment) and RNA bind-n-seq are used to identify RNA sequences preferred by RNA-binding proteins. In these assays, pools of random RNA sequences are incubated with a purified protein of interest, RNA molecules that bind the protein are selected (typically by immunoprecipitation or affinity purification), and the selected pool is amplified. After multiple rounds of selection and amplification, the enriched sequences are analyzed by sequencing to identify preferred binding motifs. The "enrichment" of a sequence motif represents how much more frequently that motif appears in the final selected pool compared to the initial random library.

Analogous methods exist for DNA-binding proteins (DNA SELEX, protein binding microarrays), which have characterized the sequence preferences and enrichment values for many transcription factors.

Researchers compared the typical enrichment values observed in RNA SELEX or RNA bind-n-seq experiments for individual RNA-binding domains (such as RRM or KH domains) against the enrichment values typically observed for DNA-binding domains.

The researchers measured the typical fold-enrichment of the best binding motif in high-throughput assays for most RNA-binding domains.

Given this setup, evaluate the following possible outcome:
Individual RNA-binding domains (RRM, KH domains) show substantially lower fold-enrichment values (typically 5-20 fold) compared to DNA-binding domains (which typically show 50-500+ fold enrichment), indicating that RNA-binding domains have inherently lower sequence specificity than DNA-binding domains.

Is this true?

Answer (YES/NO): NO